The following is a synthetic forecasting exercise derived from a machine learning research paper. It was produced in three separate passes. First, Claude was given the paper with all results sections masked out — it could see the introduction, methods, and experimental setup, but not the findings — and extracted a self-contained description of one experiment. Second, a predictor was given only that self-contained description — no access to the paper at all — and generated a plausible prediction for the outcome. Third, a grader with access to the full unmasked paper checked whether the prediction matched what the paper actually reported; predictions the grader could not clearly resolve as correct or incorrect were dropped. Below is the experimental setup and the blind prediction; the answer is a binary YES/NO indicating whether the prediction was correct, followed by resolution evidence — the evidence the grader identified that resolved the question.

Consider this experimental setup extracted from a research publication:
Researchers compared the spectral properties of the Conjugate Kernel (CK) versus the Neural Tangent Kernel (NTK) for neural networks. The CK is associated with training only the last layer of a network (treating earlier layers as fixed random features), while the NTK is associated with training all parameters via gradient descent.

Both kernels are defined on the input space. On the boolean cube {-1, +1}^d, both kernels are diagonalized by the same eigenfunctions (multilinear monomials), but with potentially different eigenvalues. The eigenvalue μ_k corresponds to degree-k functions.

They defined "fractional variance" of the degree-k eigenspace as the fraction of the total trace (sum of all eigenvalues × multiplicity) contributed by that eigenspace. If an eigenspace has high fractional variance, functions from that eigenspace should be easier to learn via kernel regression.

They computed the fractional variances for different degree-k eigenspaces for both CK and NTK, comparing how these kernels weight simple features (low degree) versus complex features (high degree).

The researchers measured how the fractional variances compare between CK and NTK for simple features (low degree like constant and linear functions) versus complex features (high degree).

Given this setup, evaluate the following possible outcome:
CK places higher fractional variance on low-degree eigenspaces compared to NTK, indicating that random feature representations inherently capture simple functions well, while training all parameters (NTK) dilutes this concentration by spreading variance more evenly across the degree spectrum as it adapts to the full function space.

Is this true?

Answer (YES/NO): NO